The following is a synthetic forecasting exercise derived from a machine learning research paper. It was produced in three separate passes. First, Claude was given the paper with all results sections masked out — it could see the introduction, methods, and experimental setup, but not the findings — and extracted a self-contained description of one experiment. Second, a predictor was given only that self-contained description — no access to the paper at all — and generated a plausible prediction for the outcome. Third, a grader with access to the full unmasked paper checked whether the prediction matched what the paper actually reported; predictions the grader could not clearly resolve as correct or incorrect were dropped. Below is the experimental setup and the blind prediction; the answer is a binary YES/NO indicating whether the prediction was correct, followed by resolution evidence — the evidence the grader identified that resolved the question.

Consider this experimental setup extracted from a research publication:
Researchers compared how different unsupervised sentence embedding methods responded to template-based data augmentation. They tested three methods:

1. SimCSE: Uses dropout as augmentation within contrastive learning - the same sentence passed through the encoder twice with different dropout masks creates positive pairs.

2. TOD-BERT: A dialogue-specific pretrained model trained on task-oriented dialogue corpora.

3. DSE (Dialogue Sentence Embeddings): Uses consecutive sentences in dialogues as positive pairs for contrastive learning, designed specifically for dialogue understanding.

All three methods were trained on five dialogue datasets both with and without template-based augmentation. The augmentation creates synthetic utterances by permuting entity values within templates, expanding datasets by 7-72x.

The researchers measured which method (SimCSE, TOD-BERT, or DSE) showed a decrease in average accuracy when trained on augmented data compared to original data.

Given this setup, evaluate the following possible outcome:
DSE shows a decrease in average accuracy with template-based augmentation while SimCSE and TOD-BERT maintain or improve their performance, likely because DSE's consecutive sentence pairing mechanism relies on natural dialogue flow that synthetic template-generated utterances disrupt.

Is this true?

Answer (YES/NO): YES